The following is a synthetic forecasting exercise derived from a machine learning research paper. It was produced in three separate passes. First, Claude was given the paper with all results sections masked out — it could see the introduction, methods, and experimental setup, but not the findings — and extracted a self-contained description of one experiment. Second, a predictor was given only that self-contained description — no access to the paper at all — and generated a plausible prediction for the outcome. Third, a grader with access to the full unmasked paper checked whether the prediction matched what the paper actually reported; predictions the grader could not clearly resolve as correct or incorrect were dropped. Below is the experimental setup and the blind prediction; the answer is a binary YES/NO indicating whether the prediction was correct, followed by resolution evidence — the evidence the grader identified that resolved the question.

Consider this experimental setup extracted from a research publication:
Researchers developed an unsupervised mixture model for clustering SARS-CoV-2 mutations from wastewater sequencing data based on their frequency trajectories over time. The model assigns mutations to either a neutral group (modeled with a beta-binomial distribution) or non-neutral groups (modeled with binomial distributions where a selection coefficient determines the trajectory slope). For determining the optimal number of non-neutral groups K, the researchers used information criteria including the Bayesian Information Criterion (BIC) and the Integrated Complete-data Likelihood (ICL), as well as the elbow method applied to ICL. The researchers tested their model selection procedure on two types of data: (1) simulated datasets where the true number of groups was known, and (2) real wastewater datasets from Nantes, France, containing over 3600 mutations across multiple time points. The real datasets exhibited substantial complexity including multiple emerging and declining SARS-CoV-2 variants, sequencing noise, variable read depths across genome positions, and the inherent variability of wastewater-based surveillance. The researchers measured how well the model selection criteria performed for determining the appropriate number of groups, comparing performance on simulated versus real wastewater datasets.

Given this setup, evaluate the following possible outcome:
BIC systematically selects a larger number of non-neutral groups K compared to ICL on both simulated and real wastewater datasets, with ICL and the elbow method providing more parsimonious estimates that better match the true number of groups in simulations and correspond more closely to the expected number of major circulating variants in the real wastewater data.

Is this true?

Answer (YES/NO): NO